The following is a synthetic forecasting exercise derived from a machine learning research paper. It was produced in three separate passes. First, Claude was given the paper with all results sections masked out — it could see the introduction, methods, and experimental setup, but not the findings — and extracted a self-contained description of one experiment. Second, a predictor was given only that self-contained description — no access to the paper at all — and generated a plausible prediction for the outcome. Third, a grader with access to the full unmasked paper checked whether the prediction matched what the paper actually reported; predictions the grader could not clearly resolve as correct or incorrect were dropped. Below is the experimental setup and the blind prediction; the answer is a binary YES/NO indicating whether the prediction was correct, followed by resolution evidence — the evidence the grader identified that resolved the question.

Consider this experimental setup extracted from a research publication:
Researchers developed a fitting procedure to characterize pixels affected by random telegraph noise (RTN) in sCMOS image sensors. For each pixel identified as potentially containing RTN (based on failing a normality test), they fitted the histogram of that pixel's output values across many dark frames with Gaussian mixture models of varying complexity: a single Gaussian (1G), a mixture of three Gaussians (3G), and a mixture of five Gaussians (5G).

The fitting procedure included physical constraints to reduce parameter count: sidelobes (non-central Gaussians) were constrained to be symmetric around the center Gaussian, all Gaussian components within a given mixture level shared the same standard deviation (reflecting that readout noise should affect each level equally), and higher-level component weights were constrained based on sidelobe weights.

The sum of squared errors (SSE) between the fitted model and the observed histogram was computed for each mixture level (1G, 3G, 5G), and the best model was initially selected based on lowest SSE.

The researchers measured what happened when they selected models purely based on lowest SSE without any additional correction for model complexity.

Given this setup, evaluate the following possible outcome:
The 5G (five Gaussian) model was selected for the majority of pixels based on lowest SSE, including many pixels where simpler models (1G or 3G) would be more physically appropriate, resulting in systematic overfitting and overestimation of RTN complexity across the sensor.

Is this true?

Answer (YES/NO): NO